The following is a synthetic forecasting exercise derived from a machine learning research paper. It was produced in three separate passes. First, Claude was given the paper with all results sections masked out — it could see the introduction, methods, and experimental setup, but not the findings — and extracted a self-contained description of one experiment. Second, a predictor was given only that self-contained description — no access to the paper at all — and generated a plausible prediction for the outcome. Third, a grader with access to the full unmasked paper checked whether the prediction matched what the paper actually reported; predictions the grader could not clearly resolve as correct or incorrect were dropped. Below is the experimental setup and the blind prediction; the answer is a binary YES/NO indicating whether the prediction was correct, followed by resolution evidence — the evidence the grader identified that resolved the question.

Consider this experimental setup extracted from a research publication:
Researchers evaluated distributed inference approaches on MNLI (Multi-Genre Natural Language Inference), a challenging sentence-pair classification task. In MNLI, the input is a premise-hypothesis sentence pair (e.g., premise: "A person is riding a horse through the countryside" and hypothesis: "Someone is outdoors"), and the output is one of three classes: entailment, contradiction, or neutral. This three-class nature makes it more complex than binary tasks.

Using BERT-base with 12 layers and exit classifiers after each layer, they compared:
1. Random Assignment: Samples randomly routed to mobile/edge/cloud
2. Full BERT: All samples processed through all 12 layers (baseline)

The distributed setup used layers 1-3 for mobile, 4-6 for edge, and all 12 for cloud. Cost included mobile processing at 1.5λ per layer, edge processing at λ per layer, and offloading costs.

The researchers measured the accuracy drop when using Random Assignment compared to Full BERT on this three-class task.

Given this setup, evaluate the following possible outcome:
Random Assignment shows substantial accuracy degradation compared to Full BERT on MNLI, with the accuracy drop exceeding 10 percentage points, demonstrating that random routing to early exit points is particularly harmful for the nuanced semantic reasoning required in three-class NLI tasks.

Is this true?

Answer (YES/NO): NO